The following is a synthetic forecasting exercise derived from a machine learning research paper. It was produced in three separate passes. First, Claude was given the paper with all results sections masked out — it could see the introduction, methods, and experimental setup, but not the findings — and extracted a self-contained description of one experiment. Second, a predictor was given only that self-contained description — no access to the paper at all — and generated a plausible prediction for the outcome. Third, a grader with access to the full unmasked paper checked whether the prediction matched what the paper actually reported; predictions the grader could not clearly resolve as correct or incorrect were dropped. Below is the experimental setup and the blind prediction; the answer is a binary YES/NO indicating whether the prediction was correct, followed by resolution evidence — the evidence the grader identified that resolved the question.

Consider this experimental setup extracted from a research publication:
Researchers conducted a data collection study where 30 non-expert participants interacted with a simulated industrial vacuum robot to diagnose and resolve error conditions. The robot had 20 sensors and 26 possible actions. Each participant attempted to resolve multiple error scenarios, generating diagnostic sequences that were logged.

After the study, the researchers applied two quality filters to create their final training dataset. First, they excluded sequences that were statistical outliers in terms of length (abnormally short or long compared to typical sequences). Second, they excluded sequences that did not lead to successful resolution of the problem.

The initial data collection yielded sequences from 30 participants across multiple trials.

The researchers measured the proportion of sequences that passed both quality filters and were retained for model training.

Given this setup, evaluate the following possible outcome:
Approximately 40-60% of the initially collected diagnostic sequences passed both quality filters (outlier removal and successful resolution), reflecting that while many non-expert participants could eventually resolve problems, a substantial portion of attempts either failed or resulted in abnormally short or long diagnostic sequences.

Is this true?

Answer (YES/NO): NO